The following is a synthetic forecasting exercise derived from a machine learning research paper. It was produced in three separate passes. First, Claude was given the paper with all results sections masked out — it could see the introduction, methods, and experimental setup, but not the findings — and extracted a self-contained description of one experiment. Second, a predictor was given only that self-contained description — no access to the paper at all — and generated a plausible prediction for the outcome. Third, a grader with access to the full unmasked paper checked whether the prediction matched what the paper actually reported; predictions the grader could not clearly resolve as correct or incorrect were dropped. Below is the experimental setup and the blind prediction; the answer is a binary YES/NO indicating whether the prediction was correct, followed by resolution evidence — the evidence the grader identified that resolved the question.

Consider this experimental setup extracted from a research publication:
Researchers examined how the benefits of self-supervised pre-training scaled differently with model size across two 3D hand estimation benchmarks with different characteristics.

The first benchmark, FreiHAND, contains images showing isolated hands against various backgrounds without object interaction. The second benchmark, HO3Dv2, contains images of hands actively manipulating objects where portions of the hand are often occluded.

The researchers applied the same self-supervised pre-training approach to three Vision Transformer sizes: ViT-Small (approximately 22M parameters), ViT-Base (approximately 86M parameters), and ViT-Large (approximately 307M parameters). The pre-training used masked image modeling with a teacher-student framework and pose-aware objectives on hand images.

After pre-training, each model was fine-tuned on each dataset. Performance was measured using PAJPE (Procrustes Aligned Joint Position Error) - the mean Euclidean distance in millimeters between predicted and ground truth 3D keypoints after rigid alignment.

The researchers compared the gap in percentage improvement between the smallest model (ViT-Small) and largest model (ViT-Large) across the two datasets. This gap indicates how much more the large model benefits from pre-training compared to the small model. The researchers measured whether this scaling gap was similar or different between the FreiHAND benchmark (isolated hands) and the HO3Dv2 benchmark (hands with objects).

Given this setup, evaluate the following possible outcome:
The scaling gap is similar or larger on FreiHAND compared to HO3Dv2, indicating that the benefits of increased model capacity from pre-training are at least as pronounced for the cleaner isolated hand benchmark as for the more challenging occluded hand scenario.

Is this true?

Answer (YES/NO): YES